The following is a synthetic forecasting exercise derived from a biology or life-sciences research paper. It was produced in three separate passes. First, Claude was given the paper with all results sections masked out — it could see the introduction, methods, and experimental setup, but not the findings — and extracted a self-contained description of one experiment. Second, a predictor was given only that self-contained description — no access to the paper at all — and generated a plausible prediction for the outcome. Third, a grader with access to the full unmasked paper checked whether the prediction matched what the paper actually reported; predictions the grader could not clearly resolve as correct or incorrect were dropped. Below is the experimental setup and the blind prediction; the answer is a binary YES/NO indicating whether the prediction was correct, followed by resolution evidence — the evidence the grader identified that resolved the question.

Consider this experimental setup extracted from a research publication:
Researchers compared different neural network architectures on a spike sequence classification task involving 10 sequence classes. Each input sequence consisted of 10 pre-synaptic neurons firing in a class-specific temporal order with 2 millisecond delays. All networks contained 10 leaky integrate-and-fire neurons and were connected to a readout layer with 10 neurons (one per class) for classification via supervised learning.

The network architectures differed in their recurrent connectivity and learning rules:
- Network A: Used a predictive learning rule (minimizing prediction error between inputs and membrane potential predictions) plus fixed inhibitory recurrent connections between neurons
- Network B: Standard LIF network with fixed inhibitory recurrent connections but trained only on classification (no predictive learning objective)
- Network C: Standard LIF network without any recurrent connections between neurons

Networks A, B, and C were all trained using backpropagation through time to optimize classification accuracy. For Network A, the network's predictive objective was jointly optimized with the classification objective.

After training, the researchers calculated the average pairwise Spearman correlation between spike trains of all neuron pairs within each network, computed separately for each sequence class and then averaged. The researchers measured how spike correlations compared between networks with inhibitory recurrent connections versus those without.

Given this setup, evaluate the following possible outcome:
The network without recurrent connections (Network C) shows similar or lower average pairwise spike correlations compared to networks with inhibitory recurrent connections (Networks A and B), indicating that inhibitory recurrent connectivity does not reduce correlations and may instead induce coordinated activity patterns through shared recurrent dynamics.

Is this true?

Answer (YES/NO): NO